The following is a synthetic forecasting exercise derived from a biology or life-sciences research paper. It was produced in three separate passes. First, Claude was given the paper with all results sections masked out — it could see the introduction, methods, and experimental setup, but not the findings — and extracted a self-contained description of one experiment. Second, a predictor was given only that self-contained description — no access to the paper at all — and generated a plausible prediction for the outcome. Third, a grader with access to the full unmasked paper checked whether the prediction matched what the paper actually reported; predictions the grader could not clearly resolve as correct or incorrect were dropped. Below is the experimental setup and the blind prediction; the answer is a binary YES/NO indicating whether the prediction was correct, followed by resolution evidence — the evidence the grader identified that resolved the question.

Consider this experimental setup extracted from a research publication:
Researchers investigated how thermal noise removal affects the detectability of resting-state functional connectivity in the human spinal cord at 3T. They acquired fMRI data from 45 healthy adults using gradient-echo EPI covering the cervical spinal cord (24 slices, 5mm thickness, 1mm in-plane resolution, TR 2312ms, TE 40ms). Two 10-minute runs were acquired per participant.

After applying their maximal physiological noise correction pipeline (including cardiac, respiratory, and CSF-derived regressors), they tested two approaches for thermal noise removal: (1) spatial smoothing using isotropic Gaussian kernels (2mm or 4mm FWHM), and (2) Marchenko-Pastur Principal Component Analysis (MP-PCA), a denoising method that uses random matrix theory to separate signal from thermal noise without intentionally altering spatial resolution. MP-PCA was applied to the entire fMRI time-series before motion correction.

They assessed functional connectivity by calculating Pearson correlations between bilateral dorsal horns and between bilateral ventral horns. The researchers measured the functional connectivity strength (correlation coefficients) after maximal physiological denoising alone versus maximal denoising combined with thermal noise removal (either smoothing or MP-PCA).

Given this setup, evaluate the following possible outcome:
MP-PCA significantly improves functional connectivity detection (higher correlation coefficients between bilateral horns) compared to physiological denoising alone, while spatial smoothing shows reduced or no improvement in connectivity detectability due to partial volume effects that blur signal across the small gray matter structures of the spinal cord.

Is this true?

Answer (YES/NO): NO